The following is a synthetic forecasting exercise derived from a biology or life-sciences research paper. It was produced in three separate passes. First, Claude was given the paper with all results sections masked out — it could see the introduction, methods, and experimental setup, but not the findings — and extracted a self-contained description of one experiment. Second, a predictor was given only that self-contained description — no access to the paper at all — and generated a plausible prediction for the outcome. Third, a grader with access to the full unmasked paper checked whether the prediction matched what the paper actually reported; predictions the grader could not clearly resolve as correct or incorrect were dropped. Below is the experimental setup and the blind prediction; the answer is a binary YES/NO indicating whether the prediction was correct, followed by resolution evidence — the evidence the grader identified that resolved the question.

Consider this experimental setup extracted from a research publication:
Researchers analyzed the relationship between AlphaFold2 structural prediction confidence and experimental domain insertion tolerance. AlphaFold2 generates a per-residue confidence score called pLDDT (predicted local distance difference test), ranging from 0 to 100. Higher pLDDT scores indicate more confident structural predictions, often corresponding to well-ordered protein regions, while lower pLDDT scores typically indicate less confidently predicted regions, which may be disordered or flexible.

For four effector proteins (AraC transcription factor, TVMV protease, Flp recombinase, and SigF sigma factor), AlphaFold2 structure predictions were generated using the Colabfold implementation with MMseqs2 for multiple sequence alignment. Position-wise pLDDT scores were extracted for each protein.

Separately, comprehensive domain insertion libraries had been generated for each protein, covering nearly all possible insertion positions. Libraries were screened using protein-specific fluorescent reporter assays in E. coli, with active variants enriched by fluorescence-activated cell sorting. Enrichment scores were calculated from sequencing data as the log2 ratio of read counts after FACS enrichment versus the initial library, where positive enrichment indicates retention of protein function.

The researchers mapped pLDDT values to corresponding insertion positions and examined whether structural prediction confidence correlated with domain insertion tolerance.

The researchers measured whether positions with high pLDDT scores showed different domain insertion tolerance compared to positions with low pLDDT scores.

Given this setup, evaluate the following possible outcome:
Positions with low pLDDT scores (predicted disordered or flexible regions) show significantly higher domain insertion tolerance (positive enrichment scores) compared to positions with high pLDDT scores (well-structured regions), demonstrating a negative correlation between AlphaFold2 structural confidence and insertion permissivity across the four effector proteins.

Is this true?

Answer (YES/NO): NO